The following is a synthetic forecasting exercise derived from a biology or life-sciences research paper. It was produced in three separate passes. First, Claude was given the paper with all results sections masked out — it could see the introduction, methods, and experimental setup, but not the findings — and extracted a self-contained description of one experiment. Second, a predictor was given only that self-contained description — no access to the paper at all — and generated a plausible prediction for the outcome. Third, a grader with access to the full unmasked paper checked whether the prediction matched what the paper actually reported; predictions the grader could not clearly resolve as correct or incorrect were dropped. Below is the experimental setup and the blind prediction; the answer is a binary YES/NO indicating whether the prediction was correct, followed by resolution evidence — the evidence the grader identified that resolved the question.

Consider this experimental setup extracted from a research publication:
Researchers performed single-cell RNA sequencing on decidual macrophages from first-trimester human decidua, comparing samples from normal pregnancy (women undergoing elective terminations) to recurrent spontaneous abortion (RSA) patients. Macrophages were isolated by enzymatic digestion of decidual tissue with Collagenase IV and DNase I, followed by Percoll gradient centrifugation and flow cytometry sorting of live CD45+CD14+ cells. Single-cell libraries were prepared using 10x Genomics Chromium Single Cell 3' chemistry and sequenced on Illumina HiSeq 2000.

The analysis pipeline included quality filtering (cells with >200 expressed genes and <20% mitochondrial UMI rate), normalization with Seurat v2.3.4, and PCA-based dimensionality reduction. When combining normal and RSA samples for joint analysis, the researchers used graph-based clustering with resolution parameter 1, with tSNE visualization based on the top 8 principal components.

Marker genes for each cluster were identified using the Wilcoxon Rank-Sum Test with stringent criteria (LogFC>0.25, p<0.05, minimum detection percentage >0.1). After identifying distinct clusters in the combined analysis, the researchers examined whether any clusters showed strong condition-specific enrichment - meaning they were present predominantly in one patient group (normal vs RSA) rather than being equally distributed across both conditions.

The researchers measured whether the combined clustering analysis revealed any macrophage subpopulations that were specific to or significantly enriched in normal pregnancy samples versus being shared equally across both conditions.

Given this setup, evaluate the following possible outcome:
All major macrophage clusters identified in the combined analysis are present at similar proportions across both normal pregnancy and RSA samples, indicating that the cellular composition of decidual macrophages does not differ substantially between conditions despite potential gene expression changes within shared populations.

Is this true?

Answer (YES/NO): NO